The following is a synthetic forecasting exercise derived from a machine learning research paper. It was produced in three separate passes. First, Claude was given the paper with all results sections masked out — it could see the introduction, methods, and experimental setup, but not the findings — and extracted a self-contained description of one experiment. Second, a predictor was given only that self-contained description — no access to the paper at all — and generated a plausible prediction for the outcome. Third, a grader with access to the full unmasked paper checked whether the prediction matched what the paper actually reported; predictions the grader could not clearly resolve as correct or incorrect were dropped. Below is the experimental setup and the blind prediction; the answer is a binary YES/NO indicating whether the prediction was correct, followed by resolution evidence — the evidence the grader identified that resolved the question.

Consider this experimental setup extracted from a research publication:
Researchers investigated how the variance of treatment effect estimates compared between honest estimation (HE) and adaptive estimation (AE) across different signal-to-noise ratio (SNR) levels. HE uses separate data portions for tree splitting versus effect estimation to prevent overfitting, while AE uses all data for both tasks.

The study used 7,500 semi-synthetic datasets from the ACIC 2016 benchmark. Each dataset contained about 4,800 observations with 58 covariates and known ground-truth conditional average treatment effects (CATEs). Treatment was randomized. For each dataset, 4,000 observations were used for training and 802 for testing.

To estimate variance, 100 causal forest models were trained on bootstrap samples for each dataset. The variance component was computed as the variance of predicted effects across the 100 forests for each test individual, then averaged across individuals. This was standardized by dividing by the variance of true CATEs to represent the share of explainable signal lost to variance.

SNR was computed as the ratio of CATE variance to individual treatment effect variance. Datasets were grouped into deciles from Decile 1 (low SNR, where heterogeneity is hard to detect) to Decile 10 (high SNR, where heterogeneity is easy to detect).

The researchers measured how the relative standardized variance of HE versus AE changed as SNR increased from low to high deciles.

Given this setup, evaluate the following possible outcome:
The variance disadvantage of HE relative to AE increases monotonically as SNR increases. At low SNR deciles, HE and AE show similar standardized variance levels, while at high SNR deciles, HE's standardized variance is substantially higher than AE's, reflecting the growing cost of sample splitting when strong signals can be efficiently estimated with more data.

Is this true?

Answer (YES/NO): NO